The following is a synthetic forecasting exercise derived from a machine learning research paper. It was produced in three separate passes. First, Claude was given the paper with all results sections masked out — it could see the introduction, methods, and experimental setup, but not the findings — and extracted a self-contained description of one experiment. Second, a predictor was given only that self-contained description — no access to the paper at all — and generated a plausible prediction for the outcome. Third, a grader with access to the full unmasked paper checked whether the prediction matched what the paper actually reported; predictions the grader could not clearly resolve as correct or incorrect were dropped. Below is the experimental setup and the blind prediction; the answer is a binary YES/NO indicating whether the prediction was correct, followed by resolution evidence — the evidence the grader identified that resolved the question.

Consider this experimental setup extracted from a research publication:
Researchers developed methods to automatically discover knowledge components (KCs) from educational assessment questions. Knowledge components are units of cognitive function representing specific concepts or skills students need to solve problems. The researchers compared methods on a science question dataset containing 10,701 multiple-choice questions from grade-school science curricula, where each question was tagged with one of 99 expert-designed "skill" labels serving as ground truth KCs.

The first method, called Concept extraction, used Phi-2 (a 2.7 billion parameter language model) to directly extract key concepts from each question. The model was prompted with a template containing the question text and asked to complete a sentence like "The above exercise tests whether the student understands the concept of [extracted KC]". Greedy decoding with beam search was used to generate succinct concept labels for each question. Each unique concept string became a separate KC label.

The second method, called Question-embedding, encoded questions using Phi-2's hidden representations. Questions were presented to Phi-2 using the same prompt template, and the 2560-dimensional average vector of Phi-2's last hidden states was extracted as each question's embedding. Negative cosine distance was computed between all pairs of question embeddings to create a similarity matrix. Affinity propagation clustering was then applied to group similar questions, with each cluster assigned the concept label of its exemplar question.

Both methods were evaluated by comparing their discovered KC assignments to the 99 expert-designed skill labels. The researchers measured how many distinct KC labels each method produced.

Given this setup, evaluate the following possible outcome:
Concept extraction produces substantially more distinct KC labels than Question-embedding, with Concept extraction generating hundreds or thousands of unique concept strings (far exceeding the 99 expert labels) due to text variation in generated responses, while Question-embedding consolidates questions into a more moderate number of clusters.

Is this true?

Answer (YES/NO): YES